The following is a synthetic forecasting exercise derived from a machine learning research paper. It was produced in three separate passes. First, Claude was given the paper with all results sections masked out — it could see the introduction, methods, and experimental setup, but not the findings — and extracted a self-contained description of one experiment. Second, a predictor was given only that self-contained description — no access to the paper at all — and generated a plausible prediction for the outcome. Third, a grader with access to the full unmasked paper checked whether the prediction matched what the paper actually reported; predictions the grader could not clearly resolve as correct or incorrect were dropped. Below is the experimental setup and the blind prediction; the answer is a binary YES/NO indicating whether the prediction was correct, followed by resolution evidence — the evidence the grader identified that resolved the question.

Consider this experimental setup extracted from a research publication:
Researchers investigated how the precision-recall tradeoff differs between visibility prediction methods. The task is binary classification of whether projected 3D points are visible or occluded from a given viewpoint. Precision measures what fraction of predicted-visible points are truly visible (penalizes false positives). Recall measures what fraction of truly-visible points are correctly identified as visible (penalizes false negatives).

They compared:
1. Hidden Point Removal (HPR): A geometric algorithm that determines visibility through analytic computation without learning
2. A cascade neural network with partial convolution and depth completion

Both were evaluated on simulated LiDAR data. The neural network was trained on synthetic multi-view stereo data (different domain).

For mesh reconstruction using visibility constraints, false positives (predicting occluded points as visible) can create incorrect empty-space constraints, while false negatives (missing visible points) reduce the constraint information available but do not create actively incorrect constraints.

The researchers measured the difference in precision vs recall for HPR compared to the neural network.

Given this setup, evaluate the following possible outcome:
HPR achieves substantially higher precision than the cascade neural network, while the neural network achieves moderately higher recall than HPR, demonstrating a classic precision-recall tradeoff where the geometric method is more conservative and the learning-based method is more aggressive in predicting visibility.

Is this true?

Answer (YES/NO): NO